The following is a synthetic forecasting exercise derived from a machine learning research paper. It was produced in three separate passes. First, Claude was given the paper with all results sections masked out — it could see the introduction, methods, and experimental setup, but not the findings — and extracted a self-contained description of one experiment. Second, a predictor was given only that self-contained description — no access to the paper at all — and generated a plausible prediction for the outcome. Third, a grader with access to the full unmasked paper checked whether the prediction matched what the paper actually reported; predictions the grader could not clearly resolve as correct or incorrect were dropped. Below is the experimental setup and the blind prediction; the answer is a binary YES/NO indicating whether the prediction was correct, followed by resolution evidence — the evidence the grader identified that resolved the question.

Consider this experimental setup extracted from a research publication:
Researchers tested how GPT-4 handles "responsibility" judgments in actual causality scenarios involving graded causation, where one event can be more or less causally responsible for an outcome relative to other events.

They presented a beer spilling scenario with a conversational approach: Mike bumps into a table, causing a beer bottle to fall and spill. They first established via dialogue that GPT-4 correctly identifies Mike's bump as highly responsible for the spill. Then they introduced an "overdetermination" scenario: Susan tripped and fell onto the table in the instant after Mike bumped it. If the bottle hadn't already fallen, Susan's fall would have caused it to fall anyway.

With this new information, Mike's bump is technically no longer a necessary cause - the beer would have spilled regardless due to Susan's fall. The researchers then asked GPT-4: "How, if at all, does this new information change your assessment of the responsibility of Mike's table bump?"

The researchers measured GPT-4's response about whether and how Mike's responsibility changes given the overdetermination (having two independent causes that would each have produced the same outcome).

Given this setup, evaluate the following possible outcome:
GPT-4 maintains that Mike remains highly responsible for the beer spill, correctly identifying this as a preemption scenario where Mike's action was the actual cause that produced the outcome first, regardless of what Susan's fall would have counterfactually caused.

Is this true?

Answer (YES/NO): NO